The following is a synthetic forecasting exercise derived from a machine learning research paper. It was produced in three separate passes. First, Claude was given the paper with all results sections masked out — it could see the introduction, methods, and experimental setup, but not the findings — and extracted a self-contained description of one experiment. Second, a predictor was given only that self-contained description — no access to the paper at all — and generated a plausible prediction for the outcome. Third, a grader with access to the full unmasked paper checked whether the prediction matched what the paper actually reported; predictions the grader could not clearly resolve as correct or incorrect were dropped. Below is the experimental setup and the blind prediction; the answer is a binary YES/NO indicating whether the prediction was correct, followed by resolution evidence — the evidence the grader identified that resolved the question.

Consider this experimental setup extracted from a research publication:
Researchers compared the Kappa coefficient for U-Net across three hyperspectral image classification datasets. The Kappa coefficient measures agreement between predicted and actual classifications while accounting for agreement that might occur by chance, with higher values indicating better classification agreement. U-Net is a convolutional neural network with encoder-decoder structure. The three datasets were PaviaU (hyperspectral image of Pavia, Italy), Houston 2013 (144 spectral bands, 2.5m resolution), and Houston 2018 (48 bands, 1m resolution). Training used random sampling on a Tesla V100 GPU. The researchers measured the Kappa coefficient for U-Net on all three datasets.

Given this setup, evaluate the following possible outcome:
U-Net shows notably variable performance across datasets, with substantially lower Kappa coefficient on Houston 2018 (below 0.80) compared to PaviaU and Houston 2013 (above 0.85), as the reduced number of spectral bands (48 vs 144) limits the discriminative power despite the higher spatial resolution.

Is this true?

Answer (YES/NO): NO